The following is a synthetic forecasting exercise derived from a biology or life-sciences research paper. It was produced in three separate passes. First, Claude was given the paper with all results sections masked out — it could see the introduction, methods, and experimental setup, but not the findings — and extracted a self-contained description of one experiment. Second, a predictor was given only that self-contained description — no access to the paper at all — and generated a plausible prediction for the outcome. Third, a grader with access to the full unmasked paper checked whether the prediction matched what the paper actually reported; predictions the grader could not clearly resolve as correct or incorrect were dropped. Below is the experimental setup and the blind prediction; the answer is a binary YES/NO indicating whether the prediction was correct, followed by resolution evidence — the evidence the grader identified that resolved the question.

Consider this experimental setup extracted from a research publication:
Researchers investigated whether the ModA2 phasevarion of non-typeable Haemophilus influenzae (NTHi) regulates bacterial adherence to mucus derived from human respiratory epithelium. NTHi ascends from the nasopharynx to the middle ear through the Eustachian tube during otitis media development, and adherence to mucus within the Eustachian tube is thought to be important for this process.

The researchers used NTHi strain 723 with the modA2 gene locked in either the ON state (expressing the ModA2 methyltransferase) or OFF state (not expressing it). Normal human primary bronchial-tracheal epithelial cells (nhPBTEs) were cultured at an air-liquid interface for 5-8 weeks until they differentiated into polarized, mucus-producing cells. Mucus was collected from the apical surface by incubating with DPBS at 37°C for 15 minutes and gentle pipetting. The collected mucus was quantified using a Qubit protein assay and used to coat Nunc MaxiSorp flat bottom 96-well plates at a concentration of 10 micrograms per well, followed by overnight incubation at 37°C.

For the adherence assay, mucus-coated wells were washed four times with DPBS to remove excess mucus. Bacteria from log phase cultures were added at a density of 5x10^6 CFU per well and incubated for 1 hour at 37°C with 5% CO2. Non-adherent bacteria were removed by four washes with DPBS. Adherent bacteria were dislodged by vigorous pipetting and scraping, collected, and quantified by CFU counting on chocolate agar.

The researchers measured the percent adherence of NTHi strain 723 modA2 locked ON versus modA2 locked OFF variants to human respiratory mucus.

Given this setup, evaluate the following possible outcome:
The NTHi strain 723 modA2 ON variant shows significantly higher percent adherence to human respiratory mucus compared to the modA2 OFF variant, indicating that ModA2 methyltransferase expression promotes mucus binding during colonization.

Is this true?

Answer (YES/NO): YES